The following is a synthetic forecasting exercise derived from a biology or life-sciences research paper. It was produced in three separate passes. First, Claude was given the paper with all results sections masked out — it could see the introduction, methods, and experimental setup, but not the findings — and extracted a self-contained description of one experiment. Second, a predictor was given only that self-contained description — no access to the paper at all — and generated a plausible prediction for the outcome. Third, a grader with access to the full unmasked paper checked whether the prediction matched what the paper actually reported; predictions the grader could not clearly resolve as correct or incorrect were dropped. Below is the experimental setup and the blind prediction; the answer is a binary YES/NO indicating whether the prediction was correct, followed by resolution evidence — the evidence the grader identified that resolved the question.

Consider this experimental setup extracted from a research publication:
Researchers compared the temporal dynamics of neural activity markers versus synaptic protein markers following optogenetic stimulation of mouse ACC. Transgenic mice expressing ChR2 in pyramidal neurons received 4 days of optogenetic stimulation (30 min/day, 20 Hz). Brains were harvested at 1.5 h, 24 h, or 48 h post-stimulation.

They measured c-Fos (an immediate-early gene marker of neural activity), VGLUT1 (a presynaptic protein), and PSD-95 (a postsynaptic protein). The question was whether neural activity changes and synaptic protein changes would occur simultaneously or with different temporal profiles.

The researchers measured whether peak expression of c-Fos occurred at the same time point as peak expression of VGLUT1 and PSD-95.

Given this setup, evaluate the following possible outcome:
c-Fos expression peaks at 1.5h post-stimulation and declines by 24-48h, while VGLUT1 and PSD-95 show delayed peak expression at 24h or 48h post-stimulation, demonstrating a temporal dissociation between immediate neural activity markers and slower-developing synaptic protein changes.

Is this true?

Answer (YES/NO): YES